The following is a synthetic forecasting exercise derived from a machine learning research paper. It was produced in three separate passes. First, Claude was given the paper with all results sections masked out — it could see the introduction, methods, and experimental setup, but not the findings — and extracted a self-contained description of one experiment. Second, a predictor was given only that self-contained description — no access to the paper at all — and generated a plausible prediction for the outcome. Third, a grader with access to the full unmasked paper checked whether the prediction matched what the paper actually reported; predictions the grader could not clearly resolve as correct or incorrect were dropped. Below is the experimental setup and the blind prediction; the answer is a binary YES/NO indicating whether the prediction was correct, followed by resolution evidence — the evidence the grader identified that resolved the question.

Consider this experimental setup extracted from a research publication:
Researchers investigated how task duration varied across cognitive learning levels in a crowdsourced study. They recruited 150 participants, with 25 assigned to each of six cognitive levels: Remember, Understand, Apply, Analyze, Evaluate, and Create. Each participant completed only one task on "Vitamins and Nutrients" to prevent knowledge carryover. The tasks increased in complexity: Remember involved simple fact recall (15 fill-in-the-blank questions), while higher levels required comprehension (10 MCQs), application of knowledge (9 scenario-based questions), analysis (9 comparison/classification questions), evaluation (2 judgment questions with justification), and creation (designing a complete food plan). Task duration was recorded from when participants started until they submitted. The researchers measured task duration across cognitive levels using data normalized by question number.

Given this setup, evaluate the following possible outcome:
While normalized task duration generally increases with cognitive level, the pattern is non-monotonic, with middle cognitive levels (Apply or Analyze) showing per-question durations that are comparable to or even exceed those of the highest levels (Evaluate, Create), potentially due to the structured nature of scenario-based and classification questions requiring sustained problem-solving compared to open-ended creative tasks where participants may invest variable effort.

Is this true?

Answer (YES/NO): NO